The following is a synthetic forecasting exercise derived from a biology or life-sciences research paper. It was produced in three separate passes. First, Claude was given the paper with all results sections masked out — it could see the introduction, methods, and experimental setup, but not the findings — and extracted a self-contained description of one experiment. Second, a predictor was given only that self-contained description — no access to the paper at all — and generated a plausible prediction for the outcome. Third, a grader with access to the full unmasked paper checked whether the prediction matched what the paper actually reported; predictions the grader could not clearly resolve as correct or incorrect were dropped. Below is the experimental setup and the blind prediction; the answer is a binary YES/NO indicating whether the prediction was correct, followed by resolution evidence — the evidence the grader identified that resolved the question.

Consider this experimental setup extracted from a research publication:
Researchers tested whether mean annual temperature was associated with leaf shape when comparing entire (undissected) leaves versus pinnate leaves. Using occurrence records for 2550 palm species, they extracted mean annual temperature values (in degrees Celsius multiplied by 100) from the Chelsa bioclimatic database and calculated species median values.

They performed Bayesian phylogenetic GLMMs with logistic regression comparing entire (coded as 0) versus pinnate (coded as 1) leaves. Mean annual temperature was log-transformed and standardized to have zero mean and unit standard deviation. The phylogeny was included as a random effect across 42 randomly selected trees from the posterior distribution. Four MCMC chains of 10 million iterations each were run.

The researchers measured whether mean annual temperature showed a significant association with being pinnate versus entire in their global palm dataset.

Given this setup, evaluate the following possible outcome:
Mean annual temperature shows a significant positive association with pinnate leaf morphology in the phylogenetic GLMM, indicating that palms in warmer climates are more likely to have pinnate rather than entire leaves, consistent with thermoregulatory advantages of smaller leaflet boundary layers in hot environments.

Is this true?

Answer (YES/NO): NO